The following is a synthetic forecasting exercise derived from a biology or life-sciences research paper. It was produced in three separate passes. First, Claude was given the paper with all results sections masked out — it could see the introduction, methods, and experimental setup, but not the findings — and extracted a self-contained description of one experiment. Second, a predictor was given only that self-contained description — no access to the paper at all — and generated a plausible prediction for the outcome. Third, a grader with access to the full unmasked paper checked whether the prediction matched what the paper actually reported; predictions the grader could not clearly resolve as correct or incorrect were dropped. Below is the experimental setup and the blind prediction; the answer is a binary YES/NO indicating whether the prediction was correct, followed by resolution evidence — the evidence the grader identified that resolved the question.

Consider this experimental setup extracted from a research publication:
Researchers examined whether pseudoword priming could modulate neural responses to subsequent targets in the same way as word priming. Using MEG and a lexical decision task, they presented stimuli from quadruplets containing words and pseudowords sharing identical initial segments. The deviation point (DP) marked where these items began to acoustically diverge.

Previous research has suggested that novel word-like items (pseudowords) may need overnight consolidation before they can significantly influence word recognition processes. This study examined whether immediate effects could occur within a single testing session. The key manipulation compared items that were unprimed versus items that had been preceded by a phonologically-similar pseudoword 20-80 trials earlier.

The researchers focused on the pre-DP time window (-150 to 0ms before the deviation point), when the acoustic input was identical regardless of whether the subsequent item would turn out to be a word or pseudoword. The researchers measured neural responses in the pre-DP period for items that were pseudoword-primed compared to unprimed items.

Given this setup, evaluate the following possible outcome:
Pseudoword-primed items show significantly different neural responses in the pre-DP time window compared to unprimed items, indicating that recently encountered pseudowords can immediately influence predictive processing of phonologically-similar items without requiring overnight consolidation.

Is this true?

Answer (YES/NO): YES